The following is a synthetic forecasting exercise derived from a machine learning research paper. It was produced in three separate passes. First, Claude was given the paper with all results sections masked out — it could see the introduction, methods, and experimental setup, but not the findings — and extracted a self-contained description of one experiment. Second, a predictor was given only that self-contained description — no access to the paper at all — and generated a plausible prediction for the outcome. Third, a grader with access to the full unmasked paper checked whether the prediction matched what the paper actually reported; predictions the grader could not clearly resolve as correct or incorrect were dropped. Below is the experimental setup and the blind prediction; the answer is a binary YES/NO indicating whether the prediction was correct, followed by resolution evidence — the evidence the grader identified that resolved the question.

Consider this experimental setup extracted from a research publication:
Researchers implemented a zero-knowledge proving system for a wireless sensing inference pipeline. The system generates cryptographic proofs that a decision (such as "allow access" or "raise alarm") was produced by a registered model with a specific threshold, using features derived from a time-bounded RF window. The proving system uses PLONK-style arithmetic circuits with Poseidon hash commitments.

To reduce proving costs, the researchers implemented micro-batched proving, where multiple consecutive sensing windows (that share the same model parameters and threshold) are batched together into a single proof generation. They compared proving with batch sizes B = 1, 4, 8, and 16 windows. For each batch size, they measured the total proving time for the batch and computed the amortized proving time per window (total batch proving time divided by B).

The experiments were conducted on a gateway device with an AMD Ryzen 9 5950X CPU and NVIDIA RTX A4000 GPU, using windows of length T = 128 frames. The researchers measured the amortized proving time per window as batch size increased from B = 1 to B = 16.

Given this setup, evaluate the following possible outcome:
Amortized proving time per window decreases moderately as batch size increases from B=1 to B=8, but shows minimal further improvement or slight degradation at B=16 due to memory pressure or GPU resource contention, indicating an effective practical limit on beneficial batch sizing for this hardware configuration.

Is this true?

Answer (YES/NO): NO